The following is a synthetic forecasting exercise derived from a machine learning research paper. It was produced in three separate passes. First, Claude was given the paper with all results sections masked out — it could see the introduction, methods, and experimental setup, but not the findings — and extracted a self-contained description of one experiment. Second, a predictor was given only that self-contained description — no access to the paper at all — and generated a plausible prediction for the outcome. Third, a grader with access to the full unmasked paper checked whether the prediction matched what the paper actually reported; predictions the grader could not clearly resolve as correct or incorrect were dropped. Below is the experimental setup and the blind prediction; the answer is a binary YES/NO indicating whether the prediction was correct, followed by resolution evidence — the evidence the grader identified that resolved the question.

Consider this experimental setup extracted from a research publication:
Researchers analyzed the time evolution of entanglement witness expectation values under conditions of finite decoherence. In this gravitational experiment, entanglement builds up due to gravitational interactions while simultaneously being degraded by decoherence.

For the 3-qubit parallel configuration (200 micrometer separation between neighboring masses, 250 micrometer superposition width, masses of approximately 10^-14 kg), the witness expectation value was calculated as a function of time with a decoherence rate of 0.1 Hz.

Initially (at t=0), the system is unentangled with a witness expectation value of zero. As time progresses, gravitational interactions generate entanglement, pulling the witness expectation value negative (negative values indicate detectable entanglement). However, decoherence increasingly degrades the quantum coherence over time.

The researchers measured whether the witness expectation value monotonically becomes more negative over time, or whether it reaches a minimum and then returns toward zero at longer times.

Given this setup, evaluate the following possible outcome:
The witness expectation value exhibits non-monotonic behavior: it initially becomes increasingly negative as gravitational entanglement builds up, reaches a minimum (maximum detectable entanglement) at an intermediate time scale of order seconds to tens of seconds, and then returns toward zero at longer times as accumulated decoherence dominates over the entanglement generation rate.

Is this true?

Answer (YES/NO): YES